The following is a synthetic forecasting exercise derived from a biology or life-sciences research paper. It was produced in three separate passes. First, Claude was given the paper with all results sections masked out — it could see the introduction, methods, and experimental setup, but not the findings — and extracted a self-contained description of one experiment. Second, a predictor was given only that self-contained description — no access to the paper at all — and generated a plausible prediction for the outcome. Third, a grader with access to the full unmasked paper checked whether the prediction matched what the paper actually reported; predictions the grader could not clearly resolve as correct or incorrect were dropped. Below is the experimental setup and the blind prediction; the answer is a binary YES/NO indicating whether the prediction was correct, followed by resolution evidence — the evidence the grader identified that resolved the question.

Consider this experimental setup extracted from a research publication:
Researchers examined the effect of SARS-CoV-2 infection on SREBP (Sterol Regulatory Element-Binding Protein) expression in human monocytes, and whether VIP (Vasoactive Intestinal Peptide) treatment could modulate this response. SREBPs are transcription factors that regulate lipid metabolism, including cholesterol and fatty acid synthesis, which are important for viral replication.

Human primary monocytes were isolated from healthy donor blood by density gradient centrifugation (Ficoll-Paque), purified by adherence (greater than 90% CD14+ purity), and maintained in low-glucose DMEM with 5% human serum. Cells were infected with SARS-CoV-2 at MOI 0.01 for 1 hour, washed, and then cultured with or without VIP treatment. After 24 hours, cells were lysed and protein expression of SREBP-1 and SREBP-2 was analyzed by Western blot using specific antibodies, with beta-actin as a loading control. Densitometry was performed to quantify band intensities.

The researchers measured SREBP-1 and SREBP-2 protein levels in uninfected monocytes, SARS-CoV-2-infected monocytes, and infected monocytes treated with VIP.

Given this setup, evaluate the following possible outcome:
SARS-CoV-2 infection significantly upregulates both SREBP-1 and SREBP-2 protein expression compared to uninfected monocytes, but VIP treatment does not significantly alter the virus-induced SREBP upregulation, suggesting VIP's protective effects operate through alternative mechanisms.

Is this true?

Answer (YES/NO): NO